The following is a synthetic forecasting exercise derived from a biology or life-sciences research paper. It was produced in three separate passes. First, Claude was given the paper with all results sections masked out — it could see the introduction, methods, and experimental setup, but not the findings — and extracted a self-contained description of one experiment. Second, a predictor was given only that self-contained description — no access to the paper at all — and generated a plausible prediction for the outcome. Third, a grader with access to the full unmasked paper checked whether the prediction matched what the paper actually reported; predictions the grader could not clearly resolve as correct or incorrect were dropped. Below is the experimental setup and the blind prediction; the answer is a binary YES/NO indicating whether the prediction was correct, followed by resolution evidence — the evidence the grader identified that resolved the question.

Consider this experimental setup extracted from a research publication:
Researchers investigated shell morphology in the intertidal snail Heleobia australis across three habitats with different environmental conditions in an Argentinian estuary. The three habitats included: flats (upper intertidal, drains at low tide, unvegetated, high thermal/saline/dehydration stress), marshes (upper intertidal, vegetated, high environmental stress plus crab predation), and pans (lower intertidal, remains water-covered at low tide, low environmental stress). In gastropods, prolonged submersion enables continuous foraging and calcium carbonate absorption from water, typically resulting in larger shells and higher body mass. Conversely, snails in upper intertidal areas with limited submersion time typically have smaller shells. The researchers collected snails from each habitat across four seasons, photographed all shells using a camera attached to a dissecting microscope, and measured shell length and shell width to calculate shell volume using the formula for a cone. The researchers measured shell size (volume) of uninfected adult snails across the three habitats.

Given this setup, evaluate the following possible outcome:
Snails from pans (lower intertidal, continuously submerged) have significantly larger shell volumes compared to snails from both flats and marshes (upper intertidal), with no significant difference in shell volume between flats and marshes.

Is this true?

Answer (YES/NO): NO